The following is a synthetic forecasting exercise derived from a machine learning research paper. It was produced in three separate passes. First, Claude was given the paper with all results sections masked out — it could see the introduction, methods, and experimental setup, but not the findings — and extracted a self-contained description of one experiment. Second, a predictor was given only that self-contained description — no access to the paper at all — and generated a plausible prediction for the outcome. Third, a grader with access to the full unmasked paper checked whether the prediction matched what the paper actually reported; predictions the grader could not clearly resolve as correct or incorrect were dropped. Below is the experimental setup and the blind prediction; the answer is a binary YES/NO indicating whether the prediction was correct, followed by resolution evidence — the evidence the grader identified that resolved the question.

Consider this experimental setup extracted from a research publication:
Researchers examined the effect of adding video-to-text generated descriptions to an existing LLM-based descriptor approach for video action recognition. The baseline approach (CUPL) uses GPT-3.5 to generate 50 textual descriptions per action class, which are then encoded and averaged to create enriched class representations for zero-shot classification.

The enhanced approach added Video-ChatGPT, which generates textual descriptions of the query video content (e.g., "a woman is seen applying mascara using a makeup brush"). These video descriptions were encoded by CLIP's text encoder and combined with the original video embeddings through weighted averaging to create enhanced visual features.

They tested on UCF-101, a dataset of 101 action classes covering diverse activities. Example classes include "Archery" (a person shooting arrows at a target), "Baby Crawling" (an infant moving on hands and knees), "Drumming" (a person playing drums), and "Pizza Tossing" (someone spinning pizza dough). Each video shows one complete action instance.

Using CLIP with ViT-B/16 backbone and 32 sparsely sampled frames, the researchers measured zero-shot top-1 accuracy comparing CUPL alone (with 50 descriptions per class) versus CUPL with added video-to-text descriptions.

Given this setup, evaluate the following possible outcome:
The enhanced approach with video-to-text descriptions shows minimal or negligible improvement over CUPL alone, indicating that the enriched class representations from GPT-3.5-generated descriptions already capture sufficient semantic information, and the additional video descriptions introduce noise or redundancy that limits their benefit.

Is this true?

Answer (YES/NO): NO